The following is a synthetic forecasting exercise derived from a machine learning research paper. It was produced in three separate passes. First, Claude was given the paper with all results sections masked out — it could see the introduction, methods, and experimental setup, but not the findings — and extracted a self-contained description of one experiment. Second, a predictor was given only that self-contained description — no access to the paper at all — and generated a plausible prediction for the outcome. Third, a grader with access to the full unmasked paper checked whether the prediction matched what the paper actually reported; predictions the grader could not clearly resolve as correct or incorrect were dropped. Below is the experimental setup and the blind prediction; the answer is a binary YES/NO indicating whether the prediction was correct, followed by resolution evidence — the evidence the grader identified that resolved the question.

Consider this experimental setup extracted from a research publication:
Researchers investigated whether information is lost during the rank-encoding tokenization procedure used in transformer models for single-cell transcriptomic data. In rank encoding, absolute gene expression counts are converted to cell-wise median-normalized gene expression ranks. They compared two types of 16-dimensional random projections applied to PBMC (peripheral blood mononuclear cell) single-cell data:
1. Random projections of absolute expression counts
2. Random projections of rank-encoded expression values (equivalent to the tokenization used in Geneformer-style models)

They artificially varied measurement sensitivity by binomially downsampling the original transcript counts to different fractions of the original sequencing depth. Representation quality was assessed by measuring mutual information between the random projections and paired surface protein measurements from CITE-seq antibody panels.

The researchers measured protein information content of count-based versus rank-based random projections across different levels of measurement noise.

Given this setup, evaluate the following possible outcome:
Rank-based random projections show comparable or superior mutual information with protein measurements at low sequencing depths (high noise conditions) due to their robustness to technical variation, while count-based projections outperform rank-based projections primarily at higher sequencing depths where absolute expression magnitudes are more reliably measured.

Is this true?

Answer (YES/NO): YES